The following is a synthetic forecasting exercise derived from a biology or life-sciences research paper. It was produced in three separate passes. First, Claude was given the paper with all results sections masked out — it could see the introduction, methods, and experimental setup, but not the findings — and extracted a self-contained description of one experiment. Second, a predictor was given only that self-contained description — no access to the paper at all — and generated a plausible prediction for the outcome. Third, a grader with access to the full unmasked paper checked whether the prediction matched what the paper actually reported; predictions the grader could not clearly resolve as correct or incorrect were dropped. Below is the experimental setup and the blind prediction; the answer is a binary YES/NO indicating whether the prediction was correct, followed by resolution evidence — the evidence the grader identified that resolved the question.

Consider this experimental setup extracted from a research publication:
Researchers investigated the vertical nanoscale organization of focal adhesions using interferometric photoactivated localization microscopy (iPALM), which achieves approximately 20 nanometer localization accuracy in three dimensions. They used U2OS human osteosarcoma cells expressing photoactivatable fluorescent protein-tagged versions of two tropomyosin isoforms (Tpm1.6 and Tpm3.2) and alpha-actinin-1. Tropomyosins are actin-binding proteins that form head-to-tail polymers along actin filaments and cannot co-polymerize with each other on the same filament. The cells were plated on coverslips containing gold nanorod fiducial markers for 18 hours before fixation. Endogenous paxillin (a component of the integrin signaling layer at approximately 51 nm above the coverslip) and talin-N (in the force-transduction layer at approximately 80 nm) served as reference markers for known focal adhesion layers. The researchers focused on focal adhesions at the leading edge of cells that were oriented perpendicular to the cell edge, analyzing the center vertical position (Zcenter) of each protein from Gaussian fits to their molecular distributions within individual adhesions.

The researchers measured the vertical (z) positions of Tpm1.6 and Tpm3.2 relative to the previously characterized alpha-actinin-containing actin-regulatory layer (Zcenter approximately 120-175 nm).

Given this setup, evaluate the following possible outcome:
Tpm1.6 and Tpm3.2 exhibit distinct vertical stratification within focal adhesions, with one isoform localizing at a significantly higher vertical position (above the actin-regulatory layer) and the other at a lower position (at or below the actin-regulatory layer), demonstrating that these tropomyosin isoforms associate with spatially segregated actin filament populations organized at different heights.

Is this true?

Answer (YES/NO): NO